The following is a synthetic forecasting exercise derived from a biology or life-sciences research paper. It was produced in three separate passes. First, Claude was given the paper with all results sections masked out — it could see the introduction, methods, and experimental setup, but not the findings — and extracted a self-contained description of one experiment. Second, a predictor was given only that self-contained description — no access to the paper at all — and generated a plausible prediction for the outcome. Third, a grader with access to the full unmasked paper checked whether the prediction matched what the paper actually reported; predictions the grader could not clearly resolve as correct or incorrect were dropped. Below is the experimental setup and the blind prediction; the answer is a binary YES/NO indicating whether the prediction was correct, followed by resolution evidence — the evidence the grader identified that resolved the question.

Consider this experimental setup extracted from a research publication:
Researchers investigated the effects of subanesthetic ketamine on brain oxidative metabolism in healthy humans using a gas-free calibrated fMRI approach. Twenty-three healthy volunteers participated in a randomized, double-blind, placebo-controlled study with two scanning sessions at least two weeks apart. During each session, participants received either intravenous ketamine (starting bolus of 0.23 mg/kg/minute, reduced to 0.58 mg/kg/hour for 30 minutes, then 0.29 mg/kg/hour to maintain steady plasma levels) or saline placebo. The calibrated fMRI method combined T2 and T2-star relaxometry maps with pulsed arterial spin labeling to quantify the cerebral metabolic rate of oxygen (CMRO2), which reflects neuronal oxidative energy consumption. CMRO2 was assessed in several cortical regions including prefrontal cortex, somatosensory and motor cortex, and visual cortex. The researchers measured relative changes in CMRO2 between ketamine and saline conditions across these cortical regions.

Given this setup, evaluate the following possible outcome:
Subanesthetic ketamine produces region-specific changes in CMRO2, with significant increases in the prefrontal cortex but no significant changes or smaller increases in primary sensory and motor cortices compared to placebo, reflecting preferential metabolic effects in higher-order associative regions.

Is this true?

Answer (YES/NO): NO